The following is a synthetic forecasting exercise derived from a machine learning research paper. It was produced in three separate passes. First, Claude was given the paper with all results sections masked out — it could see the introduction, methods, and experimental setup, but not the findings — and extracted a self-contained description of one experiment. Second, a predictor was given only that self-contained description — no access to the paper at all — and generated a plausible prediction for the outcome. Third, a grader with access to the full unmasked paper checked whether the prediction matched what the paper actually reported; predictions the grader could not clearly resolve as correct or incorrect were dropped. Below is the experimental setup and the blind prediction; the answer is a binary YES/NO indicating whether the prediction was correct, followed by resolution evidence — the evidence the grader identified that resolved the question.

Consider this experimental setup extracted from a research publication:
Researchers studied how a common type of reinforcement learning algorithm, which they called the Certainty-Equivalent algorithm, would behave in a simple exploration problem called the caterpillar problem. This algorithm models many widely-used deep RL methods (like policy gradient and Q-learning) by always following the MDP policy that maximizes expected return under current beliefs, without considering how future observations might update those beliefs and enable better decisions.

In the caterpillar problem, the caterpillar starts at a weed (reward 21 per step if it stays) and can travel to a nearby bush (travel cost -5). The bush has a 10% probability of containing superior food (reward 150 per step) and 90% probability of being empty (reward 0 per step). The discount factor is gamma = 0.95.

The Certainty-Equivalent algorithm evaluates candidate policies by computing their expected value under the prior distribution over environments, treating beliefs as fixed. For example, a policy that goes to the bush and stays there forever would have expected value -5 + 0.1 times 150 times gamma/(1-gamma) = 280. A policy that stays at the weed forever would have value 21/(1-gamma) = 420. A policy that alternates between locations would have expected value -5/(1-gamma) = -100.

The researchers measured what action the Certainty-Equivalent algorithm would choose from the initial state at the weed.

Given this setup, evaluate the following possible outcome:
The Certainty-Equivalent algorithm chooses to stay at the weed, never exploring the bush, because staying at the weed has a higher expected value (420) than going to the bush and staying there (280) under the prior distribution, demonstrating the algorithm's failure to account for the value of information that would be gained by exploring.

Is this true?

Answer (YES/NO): YES